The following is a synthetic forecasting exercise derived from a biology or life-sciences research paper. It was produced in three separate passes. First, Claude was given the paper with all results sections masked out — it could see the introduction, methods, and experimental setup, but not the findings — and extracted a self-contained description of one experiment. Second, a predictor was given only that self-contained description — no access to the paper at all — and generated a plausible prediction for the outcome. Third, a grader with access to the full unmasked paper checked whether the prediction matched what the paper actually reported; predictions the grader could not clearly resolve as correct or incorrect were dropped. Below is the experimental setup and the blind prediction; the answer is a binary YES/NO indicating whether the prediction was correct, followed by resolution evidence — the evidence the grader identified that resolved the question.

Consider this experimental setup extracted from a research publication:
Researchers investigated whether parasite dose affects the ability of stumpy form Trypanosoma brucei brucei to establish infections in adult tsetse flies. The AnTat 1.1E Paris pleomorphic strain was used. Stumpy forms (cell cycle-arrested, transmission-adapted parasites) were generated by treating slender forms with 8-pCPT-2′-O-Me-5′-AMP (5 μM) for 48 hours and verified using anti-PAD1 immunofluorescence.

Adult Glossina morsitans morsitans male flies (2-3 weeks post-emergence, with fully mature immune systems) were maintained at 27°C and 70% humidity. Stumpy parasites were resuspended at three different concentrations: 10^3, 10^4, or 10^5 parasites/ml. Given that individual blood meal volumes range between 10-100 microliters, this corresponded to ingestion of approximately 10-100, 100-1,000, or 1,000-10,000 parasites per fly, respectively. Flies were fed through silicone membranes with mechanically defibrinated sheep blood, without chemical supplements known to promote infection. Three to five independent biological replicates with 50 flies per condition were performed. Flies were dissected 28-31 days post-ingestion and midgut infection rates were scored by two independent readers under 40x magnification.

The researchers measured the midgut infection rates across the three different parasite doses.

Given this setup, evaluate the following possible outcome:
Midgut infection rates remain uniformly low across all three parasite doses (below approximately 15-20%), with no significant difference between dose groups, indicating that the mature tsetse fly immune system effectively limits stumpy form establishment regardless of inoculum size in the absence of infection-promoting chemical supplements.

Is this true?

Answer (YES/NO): NO